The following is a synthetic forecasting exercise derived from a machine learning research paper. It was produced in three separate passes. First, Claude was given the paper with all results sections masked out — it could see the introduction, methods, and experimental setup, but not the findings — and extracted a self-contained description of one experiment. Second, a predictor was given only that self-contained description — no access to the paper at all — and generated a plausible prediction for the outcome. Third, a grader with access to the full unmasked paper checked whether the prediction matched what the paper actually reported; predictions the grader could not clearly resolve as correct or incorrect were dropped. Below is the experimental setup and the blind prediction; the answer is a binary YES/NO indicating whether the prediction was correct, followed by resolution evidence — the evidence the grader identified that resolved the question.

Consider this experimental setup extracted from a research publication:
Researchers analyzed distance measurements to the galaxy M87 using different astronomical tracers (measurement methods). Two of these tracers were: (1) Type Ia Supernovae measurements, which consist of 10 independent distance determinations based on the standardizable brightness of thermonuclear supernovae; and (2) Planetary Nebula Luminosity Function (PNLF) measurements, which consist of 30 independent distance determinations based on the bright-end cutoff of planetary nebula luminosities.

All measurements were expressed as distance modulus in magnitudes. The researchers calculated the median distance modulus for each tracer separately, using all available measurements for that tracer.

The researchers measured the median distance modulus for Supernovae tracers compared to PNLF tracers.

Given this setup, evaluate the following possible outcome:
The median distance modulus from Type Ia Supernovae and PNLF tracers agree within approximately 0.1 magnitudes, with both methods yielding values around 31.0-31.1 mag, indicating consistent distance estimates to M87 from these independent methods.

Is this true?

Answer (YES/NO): NO